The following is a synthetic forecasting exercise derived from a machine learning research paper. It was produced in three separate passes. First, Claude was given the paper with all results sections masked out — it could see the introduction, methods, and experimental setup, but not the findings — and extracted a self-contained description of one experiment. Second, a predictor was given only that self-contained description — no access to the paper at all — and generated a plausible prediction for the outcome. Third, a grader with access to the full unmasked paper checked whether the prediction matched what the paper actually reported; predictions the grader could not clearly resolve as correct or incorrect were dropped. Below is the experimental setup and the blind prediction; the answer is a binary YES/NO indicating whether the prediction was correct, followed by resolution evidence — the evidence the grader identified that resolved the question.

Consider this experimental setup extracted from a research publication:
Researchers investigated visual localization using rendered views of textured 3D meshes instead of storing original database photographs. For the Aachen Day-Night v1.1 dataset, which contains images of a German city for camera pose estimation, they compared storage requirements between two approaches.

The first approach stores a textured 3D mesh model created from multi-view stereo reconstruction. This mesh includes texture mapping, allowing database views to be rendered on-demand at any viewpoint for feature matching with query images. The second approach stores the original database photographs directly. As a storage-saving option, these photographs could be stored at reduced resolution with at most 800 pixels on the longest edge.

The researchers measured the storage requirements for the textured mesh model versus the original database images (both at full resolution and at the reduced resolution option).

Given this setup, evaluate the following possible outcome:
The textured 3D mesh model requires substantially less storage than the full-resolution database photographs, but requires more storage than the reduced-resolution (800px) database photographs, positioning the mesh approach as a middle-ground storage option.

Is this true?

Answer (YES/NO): NO